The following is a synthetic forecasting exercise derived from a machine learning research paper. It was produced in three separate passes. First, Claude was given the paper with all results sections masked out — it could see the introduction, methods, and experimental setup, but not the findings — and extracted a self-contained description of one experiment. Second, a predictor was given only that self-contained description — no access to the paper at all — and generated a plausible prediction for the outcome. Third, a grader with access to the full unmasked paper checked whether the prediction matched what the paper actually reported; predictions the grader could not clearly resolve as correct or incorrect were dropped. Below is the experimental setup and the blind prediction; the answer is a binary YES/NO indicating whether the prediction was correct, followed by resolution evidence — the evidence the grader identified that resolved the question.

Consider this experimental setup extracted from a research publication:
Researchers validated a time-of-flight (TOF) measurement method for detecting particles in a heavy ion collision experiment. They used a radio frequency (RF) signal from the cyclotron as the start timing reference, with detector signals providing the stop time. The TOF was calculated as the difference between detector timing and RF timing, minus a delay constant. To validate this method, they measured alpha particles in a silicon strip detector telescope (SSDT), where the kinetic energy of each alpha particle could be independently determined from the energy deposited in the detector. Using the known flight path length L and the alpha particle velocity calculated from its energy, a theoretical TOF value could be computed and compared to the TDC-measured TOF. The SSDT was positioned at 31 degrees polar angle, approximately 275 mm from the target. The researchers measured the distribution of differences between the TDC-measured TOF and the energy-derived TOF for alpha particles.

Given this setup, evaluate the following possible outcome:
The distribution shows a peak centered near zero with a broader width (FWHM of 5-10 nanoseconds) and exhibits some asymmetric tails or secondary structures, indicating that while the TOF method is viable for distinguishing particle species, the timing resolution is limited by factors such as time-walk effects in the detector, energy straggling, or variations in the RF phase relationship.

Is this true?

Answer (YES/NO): NO